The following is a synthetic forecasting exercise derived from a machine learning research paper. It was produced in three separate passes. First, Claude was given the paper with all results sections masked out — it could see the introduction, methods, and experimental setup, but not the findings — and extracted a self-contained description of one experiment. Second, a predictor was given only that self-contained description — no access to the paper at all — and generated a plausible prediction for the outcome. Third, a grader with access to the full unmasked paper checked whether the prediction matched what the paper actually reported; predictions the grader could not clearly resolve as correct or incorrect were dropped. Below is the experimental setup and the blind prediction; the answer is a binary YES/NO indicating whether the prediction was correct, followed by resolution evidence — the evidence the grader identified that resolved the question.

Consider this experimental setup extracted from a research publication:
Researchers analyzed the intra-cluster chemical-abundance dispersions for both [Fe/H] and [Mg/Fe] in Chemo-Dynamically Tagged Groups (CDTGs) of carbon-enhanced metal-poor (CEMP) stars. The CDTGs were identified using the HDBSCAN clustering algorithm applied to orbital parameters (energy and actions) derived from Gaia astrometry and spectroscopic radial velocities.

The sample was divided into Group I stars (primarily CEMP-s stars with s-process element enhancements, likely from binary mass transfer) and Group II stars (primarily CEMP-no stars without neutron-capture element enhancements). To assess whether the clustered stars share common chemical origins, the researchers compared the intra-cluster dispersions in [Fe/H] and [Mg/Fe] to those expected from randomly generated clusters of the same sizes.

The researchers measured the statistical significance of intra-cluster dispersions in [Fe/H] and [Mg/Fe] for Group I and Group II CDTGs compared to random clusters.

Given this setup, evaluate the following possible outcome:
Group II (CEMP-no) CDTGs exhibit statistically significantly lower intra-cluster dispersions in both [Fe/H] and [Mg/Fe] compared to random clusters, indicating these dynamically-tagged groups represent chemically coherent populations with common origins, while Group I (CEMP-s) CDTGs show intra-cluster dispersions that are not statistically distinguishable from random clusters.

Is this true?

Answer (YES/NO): NO